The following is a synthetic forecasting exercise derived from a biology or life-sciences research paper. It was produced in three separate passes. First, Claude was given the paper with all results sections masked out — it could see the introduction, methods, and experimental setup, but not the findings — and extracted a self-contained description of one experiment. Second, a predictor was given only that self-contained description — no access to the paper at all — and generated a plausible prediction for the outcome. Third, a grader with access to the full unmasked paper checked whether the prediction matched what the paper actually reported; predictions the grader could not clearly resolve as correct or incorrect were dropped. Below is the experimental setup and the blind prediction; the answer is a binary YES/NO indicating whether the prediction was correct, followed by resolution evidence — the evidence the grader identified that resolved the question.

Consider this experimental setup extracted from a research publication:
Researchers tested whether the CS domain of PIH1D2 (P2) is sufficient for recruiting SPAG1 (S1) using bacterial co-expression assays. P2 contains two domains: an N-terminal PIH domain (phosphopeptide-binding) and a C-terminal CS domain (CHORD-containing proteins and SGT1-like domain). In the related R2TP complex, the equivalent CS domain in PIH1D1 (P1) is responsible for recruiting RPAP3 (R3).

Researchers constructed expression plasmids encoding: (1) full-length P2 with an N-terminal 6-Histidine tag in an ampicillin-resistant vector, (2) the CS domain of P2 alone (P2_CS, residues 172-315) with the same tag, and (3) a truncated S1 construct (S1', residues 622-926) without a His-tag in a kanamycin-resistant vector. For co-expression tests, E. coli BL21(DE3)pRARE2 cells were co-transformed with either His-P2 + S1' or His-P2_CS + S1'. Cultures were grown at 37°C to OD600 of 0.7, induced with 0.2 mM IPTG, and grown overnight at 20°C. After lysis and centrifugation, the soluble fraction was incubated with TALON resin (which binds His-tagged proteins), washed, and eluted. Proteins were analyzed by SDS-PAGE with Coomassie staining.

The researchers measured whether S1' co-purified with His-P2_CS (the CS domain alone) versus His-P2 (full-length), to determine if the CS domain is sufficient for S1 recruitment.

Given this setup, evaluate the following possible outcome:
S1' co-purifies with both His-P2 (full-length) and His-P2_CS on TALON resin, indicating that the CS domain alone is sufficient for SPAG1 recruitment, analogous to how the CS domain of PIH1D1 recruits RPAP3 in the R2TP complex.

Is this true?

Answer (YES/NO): YES